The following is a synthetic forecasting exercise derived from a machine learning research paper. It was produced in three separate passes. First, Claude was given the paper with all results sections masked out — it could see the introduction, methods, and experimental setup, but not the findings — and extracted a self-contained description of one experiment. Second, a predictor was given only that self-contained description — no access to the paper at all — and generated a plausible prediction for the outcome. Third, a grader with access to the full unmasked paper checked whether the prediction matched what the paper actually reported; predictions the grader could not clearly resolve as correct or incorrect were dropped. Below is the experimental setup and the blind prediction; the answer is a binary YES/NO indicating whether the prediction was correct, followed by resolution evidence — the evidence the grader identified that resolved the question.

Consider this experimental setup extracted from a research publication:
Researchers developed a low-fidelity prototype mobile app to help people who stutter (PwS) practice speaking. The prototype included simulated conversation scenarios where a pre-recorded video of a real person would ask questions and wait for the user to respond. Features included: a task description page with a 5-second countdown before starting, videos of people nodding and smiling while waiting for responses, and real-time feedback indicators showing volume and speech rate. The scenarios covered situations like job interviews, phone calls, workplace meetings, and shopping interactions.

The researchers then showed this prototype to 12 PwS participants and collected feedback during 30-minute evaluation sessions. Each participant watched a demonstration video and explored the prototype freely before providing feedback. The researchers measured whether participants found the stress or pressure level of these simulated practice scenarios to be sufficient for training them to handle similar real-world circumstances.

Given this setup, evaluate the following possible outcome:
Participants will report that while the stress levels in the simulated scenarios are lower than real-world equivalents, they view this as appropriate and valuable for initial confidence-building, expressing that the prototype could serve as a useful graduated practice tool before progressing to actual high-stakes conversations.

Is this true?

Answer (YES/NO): NO